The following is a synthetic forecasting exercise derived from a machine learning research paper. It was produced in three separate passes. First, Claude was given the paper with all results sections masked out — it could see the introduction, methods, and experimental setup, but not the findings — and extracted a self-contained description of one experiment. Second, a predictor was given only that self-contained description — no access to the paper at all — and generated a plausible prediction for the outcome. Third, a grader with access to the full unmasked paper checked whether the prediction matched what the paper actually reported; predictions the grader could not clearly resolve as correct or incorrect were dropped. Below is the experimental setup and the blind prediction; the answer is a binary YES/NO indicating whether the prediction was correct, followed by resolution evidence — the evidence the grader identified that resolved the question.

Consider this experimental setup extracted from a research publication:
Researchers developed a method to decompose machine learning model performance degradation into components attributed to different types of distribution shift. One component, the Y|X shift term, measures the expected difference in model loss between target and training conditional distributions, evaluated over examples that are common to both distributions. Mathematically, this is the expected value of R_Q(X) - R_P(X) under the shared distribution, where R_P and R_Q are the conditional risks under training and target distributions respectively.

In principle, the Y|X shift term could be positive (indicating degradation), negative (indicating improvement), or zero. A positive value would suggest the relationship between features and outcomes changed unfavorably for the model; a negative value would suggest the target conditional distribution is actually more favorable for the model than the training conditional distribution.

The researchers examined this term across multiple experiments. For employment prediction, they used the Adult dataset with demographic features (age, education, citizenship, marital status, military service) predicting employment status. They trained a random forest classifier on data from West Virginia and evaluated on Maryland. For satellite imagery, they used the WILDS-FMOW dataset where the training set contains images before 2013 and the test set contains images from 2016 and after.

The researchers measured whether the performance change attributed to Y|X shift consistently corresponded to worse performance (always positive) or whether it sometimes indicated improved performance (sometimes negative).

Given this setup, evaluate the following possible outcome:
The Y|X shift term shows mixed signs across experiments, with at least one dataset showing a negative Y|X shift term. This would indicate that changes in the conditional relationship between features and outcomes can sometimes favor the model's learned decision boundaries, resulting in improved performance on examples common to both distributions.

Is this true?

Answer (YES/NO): YES